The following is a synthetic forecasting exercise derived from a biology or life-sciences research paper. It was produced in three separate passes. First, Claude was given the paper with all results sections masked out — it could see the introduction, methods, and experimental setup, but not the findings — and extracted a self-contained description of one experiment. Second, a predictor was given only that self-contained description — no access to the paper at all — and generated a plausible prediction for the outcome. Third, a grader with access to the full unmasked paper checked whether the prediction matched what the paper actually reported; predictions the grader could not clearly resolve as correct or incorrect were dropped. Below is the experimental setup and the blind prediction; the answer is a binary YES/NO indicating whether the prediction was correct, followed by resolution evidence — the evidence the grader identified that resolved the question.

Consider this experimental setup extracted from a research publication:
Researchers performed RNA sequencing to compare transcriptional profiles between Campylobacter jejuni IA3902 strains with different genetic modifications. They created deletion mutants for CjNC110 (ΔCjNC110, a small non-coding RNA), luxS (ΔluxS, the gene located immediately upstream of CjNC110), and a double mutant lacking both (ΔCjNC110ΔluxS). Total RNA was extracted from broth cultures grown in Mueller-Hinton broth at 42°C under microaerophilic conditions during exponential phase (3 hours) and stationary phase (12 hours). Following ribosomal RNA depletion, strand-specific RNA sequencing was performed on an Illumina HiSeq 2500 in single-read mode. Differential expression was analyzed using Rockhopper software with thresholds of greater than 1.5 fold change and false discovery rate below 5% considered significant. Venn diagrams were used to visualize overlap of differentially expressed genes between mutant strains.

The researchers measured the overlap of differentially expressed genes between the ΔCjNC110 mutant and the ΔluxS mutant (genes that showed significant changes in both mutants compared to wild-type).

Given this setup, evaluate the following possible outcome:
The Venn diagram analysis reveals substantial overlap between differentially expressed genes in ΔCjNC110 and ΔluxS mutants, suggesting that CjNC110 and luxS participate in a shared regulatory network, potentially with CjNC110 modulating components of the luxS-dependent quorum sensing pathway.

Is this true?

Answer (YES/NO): NO